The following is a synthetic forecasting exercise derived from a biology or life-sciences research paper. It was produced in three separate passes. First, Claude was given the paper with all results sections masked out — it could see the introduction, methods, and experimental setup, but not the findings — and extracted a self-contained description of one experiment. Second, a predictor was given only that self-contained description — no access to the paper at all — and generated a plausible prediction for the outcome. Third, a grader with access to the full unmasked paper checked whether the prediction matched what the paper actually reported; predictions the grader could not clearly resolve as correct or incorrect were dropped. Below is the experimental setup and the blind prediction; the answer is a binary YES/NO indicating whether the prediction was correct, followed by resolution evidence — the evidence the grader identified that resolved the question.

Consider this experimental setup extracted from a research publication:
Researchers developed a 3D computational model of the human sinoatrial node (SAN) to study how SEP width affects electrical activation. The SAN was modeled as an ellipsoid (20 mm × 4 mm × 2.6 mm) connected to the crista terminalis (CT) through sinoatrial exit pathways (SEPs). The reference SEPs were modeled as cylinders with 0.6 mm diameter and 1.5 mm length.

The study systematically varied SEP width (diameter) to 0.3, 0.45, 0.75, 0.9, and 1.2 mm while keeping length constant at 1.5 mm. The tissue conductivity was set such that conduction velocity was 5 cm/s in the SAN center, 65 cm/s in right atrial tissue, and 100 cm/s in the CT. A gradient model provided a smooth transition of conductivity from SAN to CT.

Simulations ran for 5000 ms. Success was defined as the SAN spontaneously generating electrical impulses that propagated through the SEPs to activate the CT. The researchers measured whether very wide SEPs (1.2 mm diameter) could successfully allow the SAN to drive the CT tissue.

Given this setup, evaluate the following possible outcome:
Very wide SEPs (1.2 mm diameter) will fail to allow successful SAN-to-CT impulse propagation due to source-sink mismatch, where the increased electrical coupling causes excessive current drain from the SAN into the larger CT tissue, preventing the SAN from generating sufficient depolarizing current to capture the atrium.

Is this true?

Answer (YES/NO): YES